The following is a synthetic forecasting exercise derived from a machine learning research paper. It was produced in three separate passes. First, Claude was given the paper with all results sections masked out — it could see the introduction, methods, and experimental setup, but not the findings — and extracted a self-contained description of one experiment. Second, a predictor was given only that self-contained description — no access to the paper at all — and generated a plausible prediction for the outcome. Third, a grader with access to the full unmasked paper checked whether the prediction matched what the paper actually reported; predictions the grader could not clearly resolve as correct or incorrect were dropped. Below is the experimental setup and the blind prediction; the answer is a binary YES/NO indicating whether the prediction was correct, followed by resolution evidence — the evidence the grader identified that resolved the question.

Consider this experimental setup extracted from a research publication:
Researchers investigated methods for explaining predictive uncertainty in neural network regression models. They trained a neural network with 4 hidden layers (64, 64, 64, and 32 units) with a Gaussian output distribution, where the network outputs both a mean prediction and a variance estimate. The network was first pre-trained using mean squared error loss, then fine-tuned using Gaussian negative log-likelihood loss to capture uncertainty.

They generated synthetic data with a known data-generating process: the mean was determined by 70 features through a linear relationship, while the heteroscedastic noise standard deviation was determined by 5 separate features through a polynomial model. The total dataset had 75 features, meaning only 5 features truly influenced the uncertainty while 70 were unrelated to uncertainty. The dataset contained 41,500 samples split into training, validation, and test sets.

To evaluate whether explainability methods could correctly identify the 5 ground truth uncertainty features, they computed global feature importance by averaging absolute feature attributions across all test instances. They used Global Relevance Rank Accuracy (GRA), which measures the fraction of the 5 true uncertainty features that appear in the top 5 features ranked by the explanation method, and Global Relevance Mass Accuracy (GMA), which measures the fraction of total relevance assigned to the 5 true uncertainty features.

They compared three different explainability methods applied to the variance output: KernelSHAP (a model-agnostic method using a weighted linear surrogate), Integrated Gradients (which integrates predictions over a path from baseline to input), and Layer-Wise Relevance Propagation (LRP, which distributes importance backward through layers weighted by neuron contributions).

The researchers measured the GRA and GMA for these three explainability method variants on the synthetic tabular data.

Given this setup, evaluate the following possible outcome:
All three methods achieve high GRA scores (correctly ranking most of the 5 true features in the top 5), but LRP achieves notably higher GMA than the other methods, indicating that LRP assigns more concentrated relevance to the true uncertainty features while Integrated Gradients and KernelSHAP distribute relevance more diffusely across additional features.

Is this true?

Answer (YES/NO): NO